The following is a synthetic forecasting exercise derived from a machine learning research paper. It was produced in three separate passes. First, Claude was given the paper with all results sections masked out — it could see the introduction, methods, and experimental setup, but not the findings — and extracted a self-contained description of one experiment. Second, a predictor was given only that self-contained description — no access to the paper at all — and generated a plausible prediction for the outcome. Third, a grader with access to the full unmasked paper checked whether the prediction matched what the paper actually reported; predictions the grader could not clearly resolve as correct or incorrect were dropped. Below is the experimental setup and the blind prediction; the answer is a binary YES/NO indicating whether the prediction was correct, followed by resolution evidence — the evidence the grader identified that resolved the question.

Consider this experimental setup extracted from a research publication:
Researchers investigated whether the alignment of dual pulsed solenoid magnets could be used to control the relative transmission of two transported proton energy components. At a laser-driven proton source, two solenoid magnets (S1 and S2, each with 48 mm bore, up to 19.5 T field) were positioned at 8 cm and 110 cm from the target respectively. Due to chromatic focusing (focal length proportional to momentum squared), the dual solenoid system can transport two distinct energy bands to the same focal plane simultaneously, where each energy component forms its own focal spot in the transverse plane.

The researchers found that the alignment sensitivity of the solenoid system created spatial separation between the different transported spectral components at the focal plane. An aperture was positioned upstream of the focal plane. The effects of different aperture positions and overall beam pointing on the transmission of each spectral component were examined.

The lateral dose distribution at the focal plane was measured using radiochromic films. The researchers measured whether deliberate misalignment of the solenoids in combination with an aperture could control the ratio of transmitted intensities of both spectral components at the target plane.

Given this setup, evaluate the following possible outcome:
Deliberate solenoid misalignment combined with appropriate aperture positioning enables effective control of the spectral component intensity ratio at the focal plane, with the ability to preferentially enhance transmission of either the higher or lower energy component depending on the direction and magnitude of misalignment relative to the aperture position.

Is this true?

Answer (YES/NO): YES